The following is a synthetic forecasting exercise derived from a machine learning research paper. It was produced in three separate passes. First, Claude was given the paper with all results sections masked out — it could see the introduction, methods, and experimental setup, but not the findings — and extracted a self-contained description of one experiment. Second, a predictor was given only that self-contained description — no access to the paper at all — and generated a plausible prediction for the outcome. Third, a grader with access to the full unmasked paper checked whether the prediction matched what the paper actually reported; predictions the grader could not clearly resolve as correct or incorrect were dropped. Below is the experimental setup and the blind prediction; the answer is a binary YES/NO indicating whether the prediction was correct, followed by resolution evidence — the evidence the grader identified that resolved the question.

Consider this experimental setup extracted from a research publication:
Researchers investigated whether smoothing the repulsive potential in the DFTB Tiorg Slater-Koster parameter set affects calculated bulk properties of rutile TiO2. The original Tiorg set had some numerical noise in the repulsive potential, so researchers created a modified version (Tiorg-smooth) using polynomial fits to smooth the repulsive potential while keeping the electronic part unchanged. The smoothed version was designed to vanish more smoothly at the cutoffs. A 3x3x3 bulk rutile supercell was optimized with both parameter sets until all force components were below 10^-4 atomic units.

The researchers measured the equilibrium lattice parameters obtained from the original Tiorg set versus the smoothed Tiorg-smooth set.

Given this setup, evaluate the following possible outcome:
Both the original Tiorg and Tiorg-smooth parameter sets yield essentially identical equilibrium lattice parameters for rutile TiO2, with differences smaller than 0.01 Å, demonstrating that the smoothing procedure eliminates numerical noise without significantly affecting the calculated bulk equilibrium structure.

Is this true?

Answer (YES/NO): NO